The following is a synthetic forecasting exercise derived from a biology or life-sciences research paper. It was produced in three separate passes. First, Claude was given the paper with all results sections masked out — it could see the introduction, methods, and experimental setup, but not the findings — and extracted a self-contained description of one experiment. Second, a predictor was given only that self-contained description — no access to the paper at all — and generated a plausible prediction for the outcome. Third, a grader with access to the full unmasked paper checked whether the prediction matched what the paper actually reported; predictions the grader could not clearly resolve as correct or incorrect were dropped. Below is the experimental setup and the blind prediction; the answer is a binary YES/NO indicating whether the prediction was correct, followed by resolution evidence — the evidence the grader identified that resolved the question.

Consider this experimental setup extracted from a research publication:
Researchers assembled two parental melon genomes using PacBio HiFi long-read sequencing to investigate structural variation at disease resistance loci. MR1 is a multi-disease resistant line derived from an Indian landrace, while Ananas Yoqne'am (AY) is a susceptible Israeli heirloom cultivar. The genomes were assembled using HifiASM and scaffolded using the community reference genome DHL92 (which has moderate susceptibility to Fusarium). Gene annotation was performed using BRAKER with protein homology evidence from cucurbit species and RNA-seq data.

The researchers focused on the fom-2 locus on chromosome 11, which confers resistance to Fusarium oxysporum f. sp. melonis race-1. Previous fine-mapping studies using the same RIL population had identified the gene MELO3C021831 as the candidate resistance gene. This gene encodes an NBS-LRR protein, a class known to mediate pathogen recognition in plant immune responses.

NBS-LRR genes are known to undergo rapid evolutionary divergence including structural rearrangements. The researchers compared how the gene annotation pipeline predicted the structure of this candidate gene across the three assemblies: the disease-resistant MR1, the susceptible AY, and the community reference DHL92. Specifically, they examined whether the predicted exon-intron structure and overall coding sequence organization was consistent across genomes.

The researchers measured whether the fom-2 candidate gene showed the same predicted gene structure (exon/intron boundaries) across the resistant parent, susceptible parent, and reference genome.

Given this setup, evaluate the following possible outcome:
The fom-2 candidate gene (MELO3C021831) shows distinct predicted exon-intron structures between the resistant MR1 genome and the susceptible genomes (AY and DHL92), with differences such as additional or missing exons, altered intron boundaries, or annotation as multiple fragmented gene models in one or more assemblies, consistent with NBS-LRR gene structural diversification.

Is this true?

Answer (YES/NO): NO